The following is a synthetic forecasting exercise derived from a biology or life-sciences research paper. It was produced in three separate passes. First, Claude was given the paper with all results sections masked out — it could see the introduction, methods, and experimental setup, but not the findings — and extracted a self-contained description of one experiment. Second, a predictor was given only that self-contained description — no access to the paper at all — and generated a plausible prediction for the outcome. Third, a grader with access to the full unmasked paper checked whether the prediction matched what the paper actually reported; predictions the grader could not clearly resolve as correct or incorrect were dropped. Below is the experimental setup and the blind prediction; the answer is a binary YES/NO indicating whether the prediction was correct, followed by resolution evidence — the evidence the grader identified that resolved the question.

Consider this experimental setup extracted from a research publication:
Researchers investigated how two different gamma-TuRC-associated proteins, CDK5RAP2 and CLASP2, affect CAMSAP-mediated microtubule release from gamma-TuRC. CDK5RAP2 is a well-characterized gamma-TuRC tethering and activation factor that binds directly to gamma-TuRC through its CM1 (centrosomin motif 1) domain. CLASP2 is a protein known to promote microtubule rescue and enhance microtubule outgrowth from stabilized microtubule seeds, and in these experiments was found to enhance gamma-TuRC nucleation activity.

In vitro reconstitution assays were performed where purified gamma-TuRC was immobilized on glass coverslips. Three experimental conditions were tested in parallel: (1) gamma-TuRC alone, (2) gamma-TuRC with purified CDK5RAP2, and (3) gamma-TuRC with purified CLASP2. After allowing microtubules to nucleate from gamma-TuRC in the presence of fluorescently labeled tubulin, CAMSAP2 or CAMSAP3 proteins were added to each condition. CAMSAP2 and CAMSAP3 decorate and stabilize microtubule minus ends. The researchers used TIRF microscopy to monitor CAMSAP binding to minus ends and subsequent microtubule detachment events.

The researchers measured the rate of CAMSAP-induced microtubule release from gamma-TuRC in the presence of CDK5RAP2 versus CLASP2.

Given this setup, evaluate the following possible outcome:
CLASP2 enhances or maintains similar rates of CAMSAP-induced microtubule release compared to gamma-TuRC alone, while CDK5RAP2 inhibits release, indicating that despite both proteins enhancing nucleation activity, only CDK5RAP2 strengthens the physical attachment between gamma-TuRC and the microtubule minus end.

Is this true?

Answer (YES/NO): YES